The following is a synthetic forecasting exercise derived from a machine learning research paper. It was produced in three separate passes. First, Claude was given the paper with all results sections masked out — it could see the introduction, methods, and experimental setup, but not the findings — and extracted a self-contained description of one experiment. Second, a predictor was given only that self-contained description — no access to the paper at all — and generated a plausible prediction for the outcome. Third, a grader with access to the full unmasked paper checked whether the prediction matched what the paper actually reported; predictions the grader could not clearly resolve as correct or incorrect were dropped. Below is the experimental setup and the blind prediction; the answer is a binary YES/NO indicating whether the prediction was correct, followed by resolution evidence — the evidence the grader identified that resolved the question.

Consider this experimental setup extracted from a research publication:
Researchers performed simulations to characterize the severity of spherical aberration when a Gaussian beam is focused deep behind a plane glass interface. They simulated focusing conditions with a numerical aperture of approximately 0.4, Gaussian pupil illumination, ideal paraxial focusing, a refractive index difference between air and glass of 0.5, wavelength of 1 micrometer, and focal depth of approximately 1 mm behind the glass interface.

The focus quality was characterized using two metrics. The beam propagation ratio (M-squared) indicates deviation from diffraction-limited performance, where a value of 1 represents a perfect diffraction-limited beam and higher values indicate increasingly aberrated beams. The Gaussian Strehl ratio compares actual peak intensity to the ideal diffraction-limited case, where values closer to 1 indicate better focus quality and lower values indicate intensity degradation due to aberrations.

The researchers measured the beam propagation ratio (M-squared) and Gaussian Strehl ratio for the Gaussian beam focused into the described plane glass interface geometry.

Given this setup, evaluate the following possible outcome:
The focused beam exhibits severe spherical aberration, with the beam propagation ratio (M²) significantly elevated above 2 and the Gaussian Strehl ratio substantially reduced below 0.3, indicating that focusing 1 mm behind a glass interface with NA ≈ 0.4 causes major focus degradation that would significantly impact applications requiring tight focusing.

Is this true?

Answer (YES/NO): NO